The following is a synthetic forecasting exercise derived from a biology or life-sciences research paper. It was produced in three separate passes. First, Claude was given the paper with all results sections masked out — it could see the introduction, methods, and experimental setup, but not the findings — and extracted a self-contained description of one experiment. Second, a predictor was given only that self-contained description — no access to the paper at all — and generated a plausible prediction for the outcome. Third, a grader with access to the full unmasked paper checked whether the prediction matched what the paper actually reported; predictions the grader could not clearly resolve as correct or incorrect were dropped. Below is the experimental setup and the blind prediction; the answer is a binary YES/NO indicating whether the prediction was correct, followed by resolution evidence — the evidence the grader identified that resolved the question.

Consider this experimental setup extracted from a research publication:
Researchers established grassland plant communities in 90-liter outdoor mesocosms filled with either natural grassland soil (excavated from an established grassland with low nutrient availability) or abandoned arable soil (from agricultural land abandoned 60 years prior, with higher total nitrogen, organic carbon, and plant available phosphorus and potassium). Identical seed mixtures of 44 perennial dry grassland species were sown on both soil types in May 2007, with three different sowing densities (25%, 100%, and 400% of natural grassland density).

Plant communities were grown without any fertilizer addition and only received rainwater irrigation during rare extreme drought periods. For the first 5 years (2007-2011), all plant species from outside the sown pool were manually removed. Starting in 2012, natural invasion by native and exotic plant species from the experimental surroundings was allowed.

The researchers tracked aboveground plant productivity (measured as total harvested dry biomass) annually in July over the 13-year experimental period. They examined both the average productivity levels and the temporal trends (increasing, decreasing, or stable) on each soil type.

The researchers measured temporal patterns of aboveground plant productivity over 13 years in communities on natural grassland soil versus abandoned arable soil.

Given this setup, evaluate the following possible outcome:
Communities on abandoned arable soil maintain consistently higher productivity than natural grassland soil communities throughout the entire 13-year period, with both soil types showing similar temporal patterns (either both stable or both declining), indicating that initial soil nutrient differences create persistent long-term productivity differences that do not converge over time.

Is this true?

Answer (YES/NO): NO